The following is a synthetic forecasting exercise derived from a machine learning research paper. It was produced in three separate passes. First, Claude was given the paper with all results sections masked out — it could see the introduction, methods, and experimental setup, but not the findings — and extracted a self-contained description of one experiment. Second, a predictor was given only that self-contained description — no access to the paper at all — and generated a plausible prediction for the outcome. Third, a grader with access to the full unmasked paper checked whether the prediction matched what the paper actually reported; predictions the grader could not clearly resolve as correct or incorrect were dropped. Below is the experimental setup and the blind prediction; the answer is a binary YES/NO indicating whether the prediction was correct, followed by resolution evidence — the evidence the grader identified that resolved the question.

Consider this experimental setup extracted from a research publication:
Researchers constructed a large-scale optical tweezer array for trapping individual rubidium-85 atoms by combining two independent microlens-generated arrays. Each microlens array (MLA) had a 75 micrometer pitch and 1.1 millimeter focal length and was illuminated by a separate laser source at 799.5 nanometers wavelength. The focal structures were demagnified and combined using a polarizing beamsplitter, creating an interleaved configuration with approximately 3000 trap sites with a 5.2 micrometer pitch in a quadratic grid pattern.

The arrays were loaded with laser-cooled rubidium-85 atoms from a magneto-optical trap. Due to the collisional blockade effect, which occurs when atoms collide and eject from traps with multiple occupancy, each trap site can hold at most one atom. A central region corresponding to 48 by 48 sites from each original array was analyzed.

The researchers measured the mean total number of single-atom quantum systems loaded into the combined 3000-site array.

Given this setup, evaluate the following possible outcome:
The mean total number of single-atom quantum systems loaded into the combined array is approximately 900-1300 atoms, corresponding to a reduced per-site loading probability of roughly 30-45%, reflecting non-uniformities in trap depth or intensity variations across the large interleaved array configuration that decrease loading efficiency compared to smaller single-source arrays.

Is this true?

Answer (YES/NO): YES